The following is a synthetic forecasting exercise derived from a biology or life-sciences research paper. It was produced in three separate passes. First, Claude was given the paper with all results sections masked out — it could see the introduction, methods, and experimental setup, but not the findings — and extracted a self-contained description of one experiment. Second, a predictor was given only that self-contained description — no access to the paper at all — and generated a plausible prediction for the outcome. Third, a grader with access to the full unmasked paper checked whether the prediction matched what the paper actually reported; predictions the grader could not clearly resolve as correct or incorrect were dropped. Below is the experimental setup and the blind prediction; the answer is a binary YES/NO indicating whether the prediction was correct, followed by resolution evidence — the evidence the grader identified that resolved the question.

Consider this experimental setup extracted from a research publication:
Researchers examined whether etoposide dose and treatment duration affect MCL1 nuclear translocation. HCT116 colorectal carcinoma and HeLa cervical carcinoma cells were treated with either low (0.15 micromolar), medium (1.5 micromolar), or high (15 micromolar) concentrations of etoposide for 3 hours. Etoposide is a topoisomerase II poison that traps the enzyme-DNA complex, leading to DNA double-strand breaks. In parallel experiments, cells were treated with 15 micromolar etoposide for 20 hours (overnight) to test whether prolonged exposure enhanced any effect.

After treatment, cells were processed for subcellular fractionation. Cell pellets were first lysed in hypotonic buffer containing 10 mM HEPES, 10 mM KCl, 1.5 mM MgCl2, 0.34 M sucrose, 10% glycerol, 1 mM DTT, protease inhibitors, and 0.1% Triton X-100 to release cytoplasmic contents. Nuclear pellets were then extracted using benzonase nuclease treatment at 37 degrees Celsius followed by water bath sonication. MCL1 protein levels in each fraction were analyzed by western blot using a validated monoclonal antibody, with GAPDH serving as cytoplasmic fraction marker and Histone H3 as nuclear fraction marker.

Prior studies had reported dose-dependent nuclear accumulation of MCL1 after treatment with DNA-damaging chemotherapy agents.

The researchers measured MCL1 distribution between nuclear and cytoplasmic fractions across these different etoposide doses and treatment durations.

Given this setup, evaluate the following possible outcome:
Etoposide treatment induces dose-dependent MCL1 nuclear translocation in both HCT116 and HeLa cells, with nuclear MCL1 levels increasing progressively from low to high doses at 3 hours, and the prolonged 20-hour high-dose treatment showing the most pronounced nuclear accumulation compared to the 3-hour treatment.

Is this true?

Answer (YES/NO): NO